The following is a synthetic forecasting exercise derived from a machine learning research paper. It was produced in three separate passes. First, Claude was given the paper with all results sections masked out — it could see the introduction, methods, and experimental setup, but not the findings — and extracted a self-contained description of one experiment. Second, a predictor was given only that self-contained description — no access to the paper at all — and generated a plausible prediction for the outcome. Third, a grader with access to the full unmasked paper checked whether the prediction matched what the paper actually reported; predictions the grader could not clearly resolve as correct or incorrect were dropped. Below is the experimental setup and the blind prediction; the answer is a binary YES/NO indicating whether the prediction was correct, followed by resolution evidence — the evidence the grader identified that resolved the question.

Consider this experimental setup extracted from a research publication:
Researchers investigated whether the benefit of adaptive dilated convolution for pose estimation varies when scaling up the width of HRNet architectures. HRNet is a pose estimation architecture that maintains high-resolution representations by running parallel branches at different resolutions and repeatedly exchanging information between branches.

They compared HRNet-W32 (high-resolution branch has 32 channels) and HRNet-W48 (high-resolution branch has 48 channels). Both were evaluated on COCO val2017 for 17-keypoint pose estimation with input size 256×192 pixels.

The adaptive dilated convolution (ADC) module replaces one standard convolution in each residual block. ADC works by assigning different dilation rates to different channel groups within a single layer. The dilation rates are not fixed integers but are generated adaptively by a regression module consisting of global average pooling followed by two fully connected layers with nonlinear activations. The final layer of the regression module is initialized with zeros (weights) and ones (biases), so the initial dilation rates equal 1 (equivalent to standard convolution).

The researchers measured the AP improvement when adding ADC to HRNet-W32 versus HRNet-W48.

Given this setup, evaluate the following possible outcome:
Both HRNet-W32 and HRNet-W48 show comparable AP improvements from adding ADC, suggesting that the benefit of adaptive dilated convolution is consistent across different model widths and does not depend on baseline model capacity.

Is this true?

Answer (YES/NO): NO